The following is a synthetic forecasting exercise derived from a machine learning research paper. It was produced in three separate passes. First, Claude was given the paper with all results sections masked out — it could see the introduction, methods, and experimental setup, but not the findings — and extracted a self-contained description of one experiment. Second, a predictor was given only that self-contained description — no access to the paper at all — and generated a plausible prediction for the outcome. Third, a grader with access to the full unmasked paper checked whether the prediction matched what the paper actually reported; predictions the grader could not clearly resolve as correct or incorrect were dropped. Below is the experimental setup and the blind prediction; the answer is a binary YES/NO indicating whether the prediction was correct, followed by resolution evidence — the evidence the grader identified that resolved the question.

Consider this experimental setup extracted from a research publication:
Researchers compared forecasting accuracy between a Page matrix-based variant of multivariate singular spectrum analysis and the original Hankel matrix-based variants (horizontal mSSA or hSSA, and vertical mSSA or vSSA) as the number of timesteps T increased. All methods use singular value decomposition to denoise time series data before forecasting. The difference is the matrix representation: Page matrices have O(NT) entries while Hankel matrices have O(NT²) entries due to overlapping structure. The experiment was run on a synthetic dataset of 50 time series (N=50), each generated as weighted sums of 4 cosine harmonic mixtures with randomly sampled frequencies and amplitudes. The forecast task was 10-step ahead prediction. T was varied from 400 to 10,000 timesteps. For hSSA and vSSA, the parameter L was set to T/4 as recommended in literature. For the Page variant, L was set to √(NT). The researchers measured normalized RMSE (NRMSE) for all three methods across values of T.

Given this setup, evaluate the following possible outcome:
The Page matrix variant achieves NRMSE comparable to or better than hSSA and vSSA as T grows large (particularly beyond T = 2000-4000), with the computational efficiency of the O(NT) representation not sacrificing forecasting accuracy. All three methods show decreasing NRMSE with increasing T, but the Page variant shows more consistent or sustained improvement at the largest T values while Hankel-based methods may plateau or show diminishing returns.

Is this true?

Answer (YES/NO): NO